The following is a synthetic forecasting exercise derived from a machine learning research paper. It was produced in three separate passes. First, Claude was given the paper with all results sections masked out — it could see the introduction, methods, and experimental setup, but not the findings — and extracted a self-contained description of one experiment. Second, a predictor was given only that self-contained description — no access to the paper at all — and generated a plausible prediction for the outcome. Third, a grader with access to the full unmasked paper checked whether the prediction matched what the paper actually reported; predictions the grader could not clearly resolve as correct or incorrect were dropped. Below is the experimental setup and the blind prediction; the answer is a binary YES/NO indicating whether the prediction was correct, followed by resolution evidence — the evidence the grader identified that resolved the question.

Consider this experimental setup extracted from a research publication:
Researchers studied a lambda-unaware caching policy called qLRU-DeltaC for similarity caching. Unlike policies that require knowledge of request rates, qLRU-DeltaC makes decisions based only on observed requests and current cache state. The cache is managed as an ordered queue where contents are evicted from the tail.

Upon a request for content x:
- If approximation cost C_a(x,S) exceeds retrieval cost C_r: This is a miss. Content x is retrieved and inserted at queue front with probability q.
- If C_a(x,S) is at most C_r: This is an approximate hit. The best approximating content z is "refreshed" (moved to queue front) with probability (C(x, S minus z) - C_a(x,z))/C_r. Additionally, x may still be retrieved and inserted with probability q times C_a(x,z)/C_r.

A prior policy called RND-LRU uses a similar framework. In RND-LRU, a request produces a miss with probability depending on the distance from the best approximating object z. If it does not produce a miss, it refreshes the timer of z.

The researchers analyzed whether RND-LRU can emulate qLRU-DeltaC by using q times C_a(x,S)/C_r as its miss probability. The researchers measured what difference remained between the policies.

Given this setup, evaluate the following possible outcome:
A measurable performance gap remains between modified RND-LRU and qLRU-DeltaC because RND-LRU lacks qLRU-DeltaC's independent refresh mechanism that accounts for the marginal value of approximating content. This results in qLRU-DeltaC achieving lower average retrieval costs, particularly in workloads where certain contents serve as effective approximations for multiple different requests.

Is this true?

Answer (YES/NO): NO